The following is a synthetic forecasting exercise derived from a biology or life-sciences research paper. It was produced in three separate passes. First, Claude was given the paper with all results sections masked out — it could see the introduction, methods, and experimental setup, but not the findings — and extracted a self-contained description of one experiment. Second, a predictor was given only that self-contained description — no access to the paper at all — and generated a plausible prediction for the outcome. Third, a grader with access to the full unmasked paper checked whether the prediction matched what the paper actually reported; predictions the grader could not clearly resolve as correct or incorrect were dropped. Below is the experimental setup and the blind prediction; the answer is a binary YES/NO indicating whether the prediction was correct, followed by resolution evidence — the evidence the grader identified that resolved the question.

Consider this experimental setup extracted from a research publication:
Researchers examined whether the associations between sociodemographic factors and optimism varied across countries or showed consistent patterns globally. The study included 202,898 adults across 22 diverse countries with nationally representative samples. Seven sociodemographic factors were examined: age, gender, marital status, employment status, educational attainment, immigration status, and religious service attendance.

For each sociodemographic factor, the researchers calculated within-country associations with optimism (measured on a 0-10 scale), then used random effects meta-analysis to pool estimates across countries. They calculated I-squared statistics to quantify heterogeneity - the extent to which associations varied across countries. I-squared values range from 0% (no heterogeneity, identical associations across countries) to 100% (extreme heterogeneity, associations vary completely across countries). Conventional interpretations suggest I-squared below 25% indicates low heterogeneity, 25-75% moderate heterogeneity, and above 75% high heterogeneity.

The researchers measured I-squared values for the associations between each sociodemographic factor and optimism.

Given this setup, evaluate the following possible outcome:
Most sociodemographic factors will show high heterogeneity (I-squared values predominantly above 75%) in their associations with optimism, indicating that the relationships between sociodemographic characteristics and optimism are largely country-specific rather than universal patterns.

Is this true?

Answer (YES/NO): YES